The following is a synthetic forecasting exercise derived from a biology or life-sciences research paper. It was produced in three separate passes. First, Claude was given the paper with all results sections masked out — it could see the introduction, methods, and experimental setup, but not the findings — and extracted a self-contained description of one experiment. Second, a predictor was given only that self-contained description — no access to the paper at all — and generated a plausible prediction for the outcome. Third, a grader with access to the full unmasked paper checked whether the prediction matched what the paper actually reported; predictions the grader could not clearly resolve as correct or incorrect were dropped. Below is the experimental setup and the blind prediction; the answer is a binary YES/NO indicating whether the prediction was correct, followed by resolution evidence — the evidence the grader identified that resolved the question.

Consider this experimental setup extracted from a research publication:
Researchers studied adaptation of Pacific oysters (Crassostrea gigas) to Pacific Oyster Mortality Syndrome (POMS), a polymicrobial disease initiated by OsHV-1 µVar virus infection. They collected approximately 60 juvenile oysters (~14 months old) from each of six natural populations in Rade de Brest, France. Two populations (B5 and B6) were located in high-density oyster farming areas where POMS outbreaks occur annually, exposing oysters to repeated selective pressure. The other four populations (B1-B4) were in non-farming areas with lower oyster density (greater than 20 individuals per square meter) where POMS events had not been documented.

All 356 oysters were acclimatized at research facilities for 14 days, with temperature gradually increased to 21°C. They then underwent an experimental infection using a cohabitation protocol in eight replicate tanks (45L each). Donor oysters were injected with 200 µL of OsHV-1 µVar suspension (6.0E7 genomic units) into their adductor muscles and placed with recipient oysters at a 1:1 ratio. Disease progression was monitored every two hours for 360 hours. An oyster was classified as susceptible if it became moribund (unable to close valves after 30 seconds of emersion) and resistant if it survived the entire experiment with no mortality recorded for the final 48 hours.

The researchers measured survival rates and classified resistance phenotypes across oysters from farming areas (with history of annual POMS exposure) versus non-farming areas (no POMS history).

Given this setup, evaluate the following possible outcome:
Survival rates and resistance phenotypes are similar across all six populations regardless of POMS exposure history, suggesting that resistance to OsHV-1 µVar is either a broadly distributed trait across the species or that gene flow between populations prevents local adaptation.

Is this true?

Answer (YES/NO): NO